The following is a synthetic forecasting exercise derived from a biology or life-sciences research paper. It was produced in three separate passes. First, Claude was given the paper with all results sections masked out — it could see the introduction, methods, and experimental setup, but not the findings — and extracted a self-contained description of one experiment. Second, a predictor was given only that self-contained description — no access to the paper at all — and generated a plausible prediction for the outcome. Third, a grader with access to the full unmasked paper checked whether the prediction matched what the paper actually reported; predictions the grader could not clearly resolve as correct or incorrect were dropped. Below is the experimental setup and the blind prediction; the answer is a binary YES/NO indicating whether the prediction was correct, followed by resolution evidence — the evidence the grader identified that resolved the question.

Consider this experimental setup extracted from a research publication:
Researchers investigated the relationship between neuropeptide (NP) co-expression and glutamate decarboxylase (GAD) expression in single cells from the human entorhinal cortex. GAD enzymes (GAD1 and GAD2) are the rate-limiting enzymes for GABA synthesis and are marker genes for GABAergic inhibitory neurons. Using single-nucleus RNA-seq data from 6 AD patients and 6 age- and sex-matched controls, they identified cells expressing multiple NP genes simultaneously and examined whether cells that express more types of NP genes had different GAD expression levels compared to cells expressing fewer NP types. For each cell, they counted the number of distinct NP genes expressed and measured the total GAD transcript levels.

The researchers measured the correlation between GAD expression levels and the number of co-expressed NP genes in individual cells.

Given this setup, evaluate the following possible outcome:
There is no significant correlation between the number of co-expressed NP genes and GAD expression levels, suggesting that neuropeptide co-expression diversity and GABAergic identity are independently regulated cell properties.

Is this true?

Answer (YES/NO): NO